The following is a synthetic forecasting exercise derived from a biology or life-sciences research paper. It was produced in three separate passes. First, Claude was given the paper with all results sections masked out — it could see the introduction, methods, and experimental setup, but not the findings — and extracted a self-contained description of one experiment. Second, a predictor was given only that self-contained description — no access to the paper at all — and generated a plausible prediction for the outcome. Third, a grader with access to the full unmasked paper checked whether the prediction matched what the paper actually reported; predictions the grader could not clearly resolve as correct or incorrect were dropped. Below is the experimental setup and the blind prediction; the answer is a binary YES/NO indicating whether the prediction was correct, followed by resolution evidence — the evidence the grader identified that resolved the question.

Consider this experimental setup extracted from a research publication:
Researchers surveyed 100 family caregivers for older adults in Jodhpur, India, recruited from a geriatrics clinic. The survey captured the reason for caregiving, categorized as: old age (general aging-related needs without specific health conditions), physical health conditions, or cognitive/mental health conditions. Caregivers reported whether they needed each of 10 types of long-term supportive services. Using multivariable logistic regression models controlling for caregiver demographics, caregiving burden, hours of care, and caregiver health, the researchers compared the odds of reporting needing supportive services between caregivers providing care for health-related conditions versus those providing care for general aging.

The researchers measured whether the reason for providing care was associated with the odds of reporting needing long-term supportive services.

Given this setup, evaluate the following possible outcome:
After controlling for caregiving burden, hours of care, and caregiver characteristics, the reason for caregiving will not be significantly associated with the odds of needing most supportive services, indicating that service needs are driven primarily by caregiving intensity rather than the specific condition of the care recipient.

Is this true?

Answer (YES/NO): NO